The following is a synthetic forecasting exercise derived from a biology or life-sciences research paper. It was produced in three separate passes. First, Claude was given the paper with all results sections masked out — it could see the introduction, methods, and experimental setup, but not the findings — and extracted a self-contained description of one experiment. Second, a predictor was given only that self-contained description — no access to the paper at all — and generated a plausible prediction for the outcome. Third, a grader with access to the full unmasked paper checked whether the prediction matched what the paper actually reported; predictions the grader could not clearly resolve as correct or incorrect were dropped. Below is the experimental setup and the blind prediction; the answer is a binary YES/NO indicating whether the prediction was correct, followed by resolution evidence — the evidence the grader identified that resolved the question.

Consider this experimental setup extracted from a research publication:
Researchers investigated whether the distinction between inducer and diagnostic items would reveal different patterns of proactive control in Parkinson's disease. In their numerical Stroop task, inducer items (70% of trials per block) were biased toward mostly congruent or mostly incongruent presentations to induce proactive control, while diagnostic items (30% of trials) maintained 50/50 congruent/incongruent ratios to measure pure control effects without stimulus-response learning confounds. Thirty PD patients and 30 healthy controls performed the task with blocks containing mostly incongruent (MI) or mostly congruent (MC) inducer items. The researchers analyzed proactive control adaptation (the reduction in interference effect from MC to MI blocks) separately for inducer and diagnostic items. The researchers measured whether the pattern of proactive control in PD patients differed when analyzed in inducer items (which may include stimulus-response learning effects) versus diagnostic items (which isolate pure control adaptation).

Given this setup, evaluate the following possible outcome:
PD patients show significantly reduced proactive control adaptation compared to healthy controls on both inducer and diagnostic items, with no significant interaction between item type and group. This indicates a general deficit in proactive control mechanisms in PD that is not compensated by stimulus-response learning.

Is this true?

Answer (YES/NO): NO